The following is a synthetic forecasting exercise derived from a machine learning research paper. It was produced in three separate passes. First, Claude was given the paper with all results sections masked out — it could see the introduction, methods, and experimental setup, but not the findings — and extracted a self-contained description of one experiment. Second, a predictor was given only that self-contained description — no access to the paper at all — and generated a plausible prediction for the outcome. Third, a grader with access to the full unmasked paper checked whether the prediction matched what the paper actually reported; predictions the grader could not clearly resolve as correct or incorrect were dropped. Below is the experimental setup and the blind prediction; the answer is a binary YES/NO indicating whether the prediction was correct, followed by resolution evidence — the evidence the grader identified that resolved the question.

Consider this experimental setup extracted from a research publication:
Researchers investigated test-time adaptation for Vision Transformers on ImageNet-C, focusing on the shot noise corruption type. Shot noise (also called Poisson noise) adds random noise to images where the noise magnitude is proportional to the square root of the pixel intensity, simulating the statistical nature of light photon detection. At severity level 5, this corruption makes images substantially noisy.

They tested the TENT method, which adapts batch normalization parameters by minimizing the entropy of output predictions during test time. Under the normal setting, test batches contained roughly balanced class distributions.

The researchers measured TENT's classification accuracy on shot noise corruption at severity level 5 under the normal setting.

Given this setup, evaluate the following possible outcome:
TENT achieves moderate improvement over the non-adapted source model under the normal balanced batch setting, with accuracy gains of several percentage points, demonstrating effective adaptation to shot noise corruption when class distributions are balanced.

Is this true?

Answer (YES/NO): NO